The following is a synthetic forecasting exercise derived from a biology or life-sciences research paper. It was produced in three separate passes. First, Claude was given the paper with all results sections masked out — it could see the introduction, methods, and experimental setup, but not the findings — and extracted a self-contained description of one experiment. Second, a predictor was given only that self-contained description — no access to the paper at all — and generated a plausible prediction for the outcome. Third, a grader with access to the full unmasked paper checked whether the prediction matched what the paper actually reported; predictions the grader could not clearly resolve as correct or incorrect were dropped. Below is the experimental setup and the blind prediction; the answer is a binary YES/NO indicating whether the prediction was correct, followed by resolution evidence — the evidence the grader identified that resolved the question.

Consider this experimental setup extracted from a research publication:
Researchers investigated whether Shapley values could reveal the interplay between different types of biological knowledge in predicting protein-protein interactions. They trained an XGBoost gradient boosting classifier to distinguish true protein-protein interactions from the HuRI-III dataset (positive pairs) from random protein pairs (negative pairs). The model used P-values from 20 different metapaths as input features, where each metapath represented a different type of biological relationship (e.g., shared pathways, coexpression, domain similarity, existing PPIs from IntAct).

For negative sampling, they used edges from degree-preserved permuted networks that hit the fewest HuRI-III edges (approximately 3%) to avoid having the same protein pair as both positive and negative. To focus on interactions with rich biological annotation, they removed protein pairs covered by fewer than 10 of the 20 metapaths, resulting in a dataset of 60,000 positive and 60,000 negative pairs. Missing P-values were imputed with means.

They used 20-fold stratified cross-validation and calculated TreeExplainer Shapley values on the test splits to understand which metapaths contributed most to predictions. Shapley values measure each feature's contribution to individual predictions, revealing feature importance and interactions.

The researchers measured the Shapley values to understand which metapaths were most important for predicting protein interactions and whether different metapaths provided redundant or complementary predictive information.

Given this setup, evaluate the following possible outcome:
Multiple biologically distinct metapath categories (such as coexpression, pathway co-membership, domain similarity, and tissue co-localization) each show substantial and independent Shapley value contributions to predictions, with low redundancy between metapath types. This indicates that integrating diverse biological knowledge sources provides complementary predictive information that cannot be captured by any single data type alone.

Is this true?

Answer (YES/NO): NO